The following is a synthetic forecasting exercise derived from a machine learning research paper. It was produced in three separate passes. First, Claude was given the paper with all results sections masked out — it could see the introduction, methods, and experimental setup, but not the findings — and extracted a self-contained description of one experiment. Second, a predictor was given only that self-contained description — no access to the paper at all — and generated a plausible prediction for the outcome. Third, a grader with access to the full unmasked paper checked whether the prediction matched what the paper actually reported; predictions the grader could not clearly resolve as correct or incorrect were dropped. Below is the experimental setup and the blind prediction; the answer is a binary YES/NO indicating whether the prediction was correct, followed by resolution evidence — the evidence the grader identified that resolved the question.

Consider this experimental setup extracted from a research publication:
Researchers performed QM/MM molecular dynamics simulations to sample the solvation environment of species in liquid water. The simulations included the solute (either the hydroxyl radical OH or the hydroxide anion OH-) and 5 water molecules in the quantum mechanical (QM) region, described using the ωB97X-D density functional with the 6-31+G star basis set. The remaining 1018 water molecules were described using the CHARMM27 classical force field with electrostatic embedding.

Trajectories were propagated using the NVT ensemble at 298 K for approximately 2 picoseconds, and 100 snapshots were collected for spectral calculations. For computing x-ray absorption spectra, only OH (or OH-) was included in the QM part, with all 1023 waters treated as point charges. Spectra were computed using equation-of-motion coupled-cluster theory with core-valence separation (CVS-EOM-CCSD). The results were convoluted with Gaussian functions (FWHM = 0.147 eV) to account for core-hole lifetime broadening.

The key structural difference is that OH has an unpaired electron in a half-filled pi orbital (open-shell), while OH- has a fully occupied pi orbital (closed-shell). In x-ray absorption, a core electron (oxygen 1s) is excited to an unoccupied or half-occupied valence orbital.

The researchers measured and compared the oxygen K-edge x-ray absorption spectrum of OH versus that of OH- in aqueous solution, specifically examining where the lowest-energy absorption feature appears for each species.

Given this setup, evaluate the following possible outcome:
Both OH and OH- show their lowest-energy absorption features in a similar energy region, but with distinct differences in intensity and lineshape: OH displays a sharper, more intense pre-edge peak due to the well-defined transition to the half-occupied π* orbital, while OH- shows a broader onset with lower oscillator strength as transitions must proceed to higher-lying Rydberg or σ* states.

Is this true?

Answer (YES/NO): NO